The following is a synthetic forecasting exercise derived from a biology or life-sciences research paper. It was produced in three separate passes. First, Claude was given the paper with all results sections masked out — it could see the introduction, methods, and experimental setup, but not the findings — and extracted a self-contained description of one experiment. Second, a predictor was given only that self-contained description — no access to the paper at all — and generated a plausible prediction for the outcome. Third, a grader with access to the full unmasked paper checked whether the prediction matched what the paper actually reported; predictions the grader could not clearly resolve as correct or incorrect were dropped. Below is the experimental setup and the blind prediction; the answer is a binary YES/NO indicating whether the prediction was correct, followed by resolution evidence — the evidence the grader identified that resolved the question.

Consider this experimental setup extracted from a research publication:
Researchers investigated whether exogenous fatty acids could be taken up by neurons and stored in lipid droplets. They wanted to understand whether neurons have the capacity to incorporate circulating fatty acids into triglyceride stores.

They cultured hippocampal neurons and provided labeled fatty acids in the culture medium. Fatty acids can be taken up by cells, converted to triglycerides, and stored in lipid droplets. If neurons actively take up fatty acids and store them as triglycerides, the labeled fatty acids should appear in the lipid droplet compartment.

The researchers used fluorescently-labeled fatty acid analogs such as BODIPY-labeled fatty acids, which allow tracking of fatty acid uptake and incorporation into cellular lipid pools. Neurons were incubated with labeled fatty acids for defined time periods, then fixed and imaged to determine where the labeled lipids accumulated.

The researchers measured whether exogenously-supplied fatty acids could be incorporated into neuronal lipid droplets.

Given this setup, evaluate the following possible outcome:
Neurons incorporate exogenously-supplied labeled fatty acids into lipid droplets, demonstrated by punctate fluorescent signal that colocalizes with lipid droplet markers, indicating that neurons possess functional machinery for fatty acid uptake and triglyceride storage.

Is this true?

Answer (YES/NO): YES